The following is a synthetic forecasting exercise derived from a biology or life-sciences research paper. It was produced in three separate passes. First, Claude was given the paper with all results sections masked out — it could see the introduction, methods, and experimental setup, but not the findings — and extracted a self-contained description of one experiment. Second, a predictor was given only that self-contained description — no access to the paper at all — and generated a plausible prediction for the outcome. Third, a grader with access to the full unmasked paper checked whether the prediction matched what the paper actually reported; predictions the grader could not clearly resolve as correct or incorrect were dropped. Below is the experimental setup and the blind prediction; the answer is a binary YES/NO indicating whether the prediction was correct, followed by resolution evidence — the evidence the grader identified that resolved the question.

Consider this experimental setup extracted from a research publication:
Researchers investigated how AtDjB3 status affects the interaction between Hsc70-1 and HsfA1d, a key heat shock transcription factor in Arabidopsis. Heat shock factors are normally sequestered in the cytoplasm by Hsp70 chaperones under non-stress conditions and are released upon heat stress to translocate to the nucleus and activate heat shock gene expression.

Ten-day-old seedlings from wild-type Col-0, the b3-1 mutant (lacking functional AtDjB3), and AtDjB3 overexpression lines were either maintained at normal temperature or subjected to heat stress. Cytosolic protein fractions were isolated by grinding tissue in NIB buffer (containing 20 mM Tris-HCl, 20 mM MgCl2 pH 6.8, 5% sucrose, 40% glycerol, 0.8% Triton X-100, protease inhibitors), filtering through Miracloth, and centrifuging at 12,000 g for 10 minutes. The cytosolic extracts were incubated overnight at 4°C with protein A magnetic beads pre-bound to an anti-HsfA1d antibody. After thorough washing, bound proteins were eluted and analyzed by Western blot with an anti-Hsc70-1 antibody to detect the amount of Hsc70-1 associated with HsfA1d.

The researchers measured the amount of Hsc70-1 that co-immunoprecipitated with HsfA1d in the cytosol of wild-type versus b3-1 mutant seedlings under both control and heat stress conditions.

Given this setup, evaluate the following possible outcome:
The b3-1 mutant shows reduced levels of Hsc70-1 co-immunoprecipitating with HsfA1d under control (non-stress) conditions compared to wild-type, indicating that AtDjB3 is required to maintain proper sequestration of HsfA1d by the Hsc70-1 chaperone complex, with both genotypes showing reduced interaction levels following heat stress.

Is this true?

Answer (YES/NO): NO